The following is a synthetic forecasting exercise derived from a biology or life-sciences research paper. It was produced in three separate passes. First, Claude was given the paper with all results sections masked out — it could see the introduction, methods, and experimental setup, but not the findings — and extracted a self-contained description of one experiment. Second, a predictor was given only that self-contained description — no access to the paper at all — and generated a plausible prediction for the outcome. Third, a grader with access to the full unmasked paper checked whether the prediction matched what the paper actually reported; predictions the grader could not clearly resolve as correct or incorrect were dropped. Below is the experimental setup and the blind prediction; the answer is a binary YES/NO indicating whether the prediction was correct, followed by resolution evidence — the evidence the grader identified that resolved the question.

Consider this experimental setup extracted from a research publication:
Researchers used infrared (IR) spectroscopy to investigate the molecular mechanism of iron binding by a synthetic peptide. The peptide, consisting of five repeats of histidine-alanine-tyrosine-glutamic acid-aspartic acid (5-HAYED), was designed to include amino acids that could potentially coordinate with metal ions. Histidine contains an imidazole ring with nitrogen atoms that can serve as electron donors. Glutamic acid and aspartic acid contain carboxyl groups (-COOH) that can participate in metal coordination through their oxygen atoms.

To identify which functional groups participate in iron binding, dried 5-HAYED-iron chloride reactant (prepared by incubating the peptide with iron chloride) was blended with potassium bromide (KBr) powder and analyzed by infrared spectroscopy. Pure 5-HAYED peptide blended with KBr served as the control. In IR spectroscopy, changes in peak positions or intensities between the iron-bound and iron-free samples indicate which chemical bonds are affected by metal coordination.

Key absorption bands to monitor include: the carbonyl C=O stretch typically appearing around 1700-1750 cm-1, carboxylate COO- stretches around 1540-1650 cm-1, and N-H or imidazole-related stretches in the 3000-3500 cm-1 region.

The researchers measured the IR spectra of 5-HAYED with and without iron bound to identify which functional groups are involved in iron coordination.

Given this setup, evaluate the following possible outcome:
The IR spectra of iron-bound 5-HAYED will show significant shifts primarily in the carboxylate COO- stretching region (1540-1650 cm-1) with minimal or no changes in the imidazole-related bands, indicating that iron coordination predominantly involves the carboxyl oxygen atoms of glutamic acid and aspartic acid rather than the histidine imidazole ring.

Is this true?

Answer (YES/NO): NO